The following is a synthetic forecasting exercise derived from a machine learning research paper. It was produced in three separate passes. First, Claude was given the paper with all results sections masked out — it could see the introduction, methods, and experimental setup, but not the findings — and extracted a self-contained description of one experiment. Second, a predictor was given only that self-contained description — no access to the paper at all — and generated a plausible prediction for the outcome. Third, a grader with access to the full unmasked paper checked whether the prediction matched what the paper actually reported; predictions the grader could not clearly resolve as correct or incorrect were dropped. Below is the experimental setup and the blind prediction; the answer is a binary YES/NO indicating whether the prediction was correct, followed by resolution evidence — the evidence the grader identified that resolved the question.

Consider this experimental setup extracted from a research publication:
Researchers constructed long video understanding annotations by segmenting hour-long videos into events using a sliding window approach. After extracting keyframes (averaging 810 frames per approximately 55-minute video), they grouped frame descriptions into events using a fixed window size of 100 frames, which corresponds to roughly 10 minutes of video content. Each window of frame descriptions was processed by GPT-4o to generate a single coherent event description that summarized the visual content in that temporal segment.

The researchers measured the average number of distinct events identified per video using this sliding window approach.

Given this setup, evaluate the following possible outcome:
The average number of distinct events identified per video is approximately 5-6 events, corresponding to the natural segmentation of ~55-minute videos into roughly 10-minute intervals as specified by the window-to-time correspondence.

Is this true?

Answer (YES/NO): NO